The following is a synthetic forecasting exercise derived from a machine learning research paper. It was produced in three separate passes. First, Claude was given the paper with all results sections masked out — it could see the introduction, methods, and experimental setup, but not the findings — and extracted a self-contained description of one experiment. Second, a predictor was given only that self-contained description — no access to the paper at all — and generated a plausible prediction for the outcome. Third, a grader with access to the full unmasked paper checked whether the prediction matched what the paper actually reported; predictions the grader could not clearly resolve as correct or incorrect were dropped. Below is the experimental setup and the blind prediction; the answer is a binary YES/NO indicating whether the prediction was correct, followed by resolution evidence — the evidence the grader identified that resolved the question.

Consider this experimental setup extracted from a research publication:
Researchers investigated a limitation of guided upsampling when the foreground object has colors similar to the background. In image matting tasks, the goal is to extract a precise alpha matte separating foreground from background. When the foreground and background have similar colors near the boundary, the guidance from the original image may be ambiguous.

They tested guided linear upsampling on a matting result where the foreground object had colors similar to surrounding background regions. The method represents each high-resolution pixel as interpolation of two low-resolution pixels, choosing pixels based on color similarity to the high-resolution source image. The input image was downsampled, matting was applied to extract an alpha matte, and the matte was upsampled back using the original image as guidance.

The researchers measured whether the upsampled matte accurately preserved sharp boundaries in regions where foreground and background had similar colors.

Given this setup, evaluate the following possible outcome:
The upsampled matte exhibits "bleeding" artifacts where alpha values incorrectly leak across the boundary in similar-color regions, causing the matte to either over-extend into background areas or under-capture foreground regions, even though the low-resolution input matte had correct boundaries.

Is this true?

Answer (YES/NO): NO